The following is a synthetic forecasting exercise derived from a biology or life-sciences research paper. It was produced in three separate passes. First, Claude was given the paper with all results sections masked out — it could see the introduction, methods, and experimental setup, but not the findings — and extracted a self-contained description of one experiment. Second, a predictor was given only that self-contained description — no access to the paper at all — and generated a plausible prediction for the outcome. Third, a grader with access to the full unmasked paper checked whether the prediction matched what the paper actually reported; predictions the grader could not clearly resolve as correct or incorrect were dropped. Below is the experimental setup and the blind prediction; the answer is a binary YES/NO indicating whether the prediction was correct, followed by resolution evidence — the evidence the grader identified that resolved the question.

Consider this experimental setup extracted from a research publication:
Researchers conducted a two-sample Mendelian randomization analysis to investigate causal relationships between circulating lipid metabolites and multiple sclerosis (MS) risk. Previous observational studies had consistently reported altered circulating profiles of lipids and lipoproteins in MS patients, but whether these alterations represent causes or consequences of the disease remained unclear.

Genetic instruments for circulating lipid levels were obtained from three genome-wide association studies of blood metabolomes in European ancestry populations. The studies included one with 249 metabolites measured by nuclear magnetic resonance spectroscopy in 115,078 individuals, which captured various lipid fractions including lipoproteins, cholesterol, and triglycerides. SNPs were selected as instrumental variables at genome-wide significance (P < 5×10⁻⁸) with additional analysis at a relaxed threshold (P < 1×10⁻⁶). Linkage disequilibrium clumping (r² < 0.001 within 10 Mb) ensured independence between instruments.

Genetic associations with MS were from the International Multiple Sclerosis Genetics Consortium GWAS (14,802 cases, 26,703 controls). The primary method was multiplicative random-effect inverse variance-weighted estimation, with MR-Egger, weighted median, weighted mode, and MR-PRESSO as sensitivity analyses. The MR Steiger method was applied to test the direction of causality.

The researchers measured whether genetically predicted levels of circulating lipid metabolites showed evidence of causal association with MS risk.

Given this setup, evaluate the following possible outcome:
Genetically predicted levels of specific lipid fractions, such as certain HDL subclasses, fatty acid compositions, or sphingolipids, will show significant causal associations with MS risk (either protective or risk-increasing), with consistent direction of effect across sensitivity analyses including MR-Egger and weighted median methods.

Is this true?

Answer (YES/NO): YES